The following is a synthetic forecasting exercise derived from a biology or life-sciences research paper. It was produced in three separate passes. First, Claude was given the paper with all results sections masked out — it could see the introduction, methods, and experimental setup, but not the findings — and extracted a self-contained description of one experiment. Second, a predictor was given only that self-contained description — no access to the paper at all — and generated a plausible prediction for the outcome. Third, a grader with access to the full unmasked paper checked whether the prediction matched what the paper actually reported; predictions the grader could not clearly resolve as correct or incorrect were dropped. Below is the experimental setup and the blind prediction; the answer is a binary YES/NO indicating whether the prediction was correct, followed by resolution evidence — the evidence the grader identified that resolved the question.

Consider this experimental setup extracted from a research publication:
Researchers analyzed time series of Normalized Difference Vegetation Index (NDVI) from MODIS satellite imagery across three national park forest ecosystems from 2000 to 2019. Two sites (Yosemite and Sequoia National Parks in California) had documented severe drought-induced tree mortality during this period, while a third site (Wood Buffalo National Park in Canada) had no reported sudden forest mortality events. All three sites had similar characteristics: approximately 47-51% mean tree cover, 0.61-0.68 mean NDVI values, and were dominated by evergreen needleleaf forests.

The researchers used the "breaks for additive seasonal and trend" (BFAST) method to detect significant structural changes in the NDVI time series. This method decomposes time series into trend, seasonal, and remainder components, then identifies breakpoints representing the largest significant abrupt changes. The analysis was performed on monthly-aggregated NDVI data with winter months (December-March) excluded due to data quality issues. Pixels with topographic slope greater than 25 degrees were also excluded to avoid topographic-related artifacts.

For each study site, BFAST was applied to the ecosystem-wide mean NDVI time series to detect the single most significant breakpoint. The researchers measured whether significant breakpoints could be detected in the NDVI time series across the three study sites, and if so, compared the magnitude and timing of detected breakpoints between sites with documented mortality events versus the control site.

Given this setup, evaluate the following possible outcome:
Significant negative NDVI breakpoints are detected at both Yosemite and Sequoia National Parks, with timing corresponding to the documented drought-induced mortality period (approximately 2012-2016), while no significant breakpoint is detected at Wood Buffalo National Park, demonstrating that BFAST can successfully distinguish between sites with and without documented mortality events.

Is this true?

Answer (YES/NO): NO